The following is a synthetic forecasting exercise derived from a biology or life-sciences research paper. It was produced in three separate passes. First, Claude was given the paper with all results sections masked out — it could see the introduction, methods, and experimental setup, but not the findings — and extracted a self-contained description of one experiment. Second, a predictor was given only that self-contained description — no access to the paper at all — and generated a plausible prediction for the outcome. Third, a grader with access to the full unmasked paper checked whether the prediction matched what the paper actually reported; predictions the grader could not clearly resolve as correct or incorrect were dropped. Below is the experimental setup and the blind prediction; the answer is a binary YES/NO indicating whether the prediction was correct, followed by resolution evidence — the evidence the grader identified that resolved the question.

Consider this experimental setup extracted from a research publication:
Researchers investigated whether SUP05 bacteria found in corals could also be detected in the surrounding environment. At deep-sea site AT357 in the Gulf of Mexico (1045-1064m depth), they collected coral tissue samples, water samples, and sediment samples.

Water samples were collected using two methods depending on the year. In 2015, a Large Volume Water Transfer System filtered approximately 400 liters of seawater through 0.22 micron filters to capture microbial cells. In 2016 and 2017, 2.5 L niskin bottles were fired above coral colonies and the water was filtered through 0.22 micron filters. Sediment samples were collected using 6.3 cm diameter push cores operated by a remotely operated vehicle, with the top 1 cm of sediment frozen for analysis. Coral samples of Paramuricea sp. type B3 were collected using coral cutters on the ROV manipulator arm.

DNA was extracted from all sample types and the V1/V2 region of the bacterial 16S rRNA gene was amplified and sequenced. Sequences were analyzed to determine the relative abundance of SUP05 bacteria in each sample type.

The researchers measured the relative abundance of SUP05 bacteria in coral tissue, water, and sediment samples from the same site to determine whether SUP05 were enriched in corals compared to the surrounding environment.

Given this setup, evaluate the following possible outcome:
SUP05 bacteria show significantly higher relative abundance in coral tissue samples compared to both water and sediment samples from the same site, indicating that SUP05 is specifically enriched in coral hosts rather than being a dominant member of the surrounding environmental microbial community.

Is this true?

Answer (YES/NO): YES